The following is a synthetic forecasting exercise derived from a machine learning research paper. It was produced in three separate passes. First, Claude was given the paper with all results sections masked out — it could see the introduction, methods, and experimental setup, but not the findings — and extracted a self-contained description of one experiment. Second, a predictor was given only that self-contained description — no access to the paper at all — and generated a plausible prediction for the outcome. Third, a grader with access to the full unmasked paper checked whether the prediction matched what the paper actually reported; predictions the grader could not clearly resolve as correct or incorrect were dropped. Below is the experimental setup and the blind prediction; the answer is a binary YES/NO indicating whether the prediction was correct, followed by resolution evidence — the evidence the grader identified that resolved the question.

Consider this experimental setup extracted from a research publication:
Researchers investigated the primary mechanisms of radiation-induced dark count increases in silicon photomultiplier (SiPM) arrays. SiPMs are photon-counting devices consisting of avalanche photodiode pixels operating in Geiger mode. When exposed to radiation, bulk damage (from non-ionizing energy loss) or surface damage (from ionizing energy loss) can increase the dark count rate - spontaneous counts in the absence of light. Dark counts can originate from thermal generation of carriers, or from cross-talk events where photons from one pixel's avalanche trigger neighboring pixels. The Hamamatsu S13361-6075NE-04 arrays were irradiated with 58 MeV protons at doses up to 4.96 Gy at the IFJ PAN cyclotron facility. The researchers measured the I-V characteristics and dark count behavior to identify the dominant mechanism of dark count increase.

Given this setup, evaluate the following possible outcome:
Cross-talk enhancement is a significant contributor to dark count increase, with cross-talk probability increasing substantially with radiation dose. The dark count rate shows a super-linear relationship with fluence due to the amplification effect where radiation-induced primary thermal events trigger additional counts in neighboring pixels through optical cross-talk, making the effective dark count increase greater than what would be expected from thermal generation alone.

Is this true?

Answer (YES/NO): NO